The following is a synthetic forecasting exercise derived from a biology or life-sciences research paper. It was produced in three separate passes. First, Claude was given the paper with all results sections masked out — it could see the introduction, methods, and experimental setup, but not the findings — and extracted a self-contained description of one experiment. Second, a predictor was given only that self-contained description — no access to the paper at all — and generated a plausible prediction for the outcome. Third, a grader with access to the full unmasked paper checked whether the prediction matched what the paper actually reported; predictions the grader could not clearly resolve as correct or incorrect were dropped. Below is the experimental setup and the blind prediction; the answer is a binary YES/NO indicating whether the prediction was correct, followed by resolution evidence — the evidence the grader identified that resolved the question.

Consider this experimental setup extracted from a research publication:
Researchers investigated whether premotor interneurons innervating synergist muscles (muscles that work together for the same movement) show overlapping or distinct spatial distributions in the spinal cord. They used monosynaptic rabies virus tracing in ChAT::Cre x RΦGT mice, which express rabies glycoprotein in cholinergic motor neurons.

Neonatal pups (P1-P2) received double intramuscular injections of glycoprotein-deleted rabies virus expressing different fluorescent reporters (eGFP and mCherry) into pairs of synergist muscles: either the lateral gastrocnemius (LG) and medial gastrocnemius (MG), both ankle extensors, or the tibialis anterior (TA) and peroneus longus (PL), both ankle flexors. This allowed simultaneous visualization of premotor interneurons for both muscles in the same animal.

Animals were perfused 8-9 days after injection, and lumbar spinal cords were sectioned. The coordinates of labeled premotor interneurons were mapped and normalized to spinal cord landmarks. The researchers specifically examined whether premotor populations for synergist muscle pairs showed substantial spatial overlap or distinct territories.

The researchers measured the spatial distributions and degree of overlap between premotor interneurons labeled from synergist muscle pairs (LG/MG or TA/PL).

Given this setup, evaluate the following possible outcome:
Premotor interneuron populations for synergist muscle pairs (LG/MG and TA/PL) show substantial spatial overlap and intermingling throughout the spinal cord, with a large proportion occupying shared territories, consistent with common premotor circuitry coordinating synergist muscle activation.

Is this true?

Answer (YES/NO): YES